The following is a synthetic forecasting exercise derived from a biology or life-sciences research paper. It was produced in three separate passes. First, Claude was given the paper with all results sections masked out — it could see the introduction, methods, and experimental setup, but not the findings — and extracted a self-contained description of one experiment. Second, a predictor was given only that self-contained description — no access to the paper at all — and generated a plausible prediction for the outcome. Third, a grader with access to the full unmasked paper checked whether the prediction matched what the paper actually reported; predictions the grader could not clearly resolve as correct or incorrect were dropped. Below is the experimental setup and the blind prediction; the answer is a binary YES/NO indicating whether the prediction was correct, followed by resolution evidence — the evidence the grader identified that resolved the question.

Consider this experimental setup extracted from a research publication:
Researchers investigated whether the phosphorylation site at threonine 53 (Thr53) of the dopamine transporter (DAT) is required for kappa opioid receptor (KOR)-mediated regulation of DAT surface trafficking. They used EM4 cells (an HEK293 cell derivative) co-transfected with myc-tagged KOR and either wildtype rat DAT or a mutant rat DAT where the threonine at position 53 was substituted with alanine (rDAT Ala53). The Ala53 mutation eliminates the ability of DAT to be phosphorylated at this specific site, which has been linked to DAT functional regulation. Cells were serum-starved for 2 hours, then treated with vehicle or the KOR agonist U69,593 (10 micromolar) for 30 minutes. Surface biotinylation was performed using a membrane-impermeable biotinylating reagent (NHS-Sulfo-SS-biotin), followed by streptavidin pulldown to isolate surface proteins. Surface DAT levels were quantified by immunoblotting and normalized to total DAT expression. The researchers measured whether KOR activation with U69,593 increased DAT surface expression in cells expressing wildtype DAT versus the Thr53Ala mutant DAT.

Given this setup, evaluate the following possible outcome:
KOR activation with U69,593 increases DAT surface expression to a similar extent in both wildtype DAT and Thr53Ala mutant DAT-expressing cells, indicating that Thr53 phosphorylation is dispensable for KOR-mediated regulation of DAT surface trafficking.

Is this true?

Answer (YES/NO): NO